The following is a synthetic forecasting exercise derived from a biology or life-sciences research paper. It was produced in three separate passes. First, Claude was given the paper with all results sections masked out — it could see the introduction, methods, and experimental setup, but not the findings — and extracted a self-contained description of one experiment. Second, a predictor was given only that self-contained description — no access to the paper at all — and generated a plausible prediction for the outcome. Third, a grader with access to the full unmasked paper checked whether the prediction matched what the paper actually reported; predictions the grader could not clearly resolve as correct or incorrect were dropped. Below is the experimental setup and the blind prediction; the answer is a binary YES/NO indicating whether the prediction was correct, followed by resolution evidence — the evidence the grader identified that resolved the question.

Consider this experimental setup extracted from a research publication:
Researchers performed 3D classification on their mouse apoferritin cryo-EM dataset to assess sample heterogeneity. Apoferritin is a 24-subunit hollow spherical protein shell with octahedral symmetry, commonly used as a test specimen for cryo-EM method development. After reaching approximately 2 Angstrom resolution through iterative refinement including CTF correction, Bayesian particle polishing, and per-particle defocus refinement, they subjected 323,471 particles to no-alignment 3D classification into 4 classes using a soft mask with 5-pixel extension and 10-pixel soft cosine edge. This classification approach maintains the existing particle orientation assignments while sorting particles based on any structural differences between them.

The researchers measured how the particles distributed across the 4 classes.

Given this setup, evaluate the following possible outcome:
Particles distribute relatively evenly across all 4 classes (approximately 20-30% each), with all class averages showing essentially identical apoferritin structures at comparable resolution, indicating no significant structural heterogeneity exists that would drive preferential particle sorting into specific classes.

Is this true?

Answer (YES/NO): NO